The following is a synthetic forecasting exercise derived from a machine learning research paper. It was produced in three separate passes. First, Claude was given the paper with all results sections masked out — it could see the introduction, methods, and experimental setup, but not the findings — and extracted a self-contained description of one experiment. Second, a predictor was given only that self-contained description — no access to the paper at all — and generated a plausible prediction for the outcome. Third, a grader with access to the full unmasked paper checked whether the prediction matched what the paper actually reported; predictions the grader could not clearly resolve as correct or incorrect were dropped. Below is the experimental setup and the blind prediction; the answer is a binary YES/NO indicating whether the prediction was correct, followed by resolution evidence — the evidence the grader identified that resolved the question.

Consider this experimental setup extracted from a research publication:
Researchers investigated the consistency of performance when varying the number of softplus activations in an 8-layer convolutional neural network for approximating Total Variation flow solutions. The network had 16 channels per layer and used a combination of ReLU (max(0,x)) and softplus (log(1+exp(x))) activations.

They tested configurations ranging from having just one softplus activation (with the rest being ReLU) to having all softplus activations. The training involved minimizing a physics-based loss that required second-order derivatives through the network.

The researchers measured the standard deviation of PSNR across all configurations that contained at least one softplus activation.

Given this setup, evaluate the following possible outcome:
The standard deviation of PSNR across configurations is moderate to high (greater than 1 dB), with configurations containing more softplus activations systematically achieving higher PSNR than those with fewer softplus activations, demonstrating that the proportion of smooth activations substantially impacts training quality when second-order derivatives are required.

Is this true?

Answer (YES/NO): NO